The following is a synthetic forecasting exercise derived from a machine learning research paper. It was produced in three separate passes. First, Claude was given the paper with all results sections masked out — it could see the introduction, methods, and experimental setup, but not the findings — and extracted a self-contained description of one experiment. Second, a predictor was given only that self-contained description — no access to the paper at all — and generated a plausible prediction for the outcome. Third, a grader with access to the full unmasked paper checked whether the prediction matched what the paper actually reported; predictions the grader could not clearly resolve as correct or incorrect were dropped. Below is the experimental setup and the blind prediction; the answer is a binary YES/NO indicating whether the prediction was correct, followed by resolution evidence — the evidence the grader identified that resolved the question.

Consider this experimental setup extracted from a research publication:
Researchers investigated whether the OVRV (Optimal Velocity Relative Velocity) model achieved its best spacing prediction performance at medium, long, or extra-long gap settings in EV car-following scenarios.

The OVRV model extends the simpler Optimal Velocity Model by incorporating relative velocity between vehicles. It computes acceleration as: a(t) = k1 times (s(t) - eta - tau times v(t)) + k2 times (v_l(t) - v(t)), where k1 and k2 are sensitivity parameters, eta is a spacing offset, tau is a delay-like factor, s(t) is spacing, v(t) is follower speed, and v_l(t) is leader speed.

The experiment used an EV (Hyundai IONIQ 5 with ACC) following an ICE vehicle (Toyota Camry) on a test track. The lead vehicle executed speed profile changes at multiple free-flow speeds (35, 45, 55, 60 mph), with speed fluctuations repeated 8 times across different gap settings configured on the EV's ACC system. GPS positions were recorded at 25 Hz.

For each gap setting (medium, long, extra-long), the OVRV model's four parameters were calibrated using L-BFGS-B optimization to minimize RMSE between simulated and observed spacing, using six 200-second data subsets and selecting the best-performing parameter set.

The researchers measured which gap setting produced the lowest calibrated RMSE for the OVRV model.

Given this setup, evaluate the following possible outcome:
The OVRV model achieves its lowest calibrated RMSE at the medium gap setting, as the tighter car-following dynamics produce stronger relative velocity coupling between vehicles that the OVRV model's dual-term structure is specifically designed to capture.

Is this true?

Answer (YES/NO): NO